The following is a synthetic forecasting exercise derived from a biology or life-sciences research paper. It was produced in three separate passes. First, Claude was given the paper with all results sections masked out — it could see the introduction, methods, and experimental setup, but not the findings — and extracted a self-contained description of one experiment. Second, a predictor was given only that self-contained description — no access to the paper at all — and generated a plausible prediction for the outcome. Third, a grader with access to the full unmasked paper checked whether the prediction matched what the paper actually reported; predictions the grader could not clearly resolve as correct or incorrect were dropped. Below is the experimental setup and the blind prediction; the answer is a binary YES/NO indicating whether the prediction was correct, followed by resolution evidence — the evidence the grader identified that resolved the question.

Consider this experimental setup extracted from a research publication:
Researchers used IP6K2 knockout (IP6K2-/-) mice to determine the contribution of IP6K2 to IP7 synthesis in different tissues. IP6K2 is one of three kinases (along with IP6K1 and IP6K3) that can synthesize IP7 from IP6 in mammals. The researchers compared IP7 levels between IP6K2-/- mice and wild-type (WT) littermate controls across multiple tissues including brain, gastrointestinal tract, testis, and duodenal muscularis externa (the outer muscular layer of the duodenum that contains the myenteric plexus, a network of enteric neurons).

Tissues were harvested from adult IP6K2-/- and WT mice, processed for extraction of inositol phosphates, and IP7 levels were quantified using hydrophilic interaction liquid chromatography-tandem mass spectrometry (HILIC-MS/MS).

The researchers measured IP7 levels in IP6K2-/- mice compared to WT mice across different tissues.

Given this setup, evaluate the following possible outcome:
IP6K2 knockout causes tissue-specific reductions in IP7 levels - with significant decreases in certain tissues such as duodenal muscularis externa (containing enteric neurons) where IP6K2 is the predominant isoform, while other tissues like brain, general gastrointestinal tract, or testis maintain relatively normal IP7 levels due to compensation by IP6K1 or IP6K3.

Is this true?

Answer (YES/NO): NO